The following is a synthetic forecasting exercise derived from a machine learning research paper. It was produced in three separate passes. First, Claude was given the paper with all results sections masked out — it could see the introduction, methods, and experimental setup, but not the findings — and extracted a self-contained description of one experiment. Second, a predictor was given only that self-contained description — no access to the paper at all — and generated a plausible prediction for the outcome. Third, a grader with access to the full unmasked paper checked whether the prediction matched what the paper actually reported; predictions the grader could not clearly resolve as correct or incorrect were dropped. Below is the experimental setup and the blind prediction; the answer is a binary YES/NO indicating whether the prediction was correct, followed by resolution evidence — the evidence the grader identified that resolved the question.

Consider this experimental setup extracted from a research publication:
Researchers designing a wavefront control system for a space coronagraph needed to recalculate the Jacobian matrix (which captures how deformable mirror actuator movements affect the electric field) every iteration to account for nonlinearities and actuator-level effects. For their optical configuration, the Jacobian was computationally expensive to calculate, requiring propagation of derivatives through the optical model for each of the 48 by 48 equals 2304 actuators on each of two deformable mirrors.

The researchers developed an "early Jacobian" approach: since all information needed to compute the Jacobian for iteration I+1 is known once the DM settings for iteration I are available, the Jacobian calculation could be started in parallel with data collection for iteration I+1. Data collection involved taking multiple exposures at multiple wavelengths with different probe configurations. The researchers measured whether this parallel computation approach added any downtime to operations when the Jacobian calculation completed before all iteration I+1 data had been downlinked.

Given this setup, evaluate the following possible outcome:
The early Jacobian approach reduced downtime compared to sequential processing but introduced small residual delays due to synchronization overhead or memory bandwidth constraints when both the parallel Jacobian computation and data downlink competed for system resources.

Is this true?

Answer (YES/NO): NO